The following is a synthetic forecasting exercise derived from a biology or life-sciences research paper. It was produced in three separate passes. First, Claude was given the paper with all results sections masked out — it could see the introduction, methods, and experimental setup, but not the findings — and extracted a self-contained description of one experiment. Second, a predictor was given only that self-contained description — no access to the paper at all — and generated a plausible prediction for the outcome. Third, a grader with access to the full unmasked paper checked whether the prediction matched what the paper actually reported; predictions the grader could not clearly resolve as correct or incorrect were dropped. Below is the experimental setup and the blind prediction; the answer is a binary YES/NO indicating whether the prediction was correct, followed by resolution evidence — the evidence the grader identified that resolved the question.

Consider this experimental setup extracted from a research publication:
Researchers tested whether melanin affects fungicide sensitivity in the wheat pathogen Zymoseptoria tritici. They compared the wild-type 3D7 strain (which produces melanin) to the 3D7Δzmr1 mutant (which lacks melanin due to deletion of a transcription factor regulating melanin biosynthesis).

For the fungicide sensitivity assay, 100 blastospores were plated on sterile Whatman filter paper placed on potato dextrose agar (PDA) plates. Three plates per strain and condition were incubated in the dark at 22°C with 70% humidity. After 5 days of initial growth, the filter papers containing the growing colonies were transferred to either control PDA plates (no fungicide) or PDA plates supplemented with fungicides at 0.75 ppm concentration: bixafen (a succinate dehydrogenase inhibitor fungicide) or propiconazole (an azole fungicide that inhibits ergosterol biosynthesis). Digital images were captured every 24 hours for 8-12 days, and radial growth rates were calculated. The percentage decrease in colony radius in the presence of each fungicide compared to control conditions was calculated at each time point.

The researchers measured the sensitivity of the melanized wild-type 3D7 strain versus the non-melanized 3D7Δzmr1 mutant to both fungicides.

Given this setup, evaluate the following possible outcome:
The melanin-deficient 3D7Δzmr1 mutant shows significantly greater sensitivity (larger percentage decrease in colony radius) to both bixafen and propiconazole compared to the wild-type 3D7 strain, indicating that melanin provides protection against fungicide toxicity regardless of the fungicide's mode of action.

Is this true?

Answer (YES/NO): NO